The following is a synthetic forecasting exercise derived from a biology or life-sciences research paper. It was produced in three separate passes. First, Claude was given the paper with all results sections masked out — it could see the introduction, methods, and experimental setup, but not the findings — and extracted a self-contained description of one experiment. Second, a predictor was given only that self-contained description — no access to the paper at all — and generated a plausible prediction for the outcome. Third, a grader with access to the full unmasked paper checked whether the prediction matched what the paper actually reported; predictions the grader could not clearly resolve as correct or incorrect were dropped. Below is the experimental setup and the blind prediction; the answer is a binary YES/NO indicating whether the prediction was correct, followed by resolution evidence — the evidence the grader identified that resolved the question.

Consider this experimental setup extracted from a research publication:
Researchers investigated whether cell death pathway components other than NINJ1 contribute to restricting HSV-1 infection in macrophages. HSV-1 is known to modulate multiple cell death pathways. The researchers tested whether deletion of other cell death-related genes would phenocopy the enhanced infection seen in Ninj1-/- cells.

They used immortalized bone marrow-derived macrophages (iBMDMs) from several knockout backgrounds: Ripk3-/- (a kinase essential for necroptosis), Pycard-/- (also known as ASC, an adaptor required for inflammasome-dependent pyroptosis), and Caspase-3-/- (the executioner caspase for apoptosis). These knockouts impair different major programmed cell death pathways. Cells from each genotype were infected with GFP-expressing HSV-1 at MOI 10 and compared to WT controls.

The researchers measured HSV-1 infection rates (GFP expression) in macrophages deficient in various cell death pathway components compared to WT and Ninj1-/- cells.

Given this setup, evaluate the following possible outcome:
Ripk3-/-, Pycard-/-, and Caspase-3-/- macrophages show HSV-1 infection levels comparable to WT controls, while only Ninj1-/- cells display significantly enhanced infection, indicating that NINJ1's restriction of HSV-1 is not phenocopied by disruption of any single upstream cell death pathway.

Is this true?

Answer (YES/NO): YES